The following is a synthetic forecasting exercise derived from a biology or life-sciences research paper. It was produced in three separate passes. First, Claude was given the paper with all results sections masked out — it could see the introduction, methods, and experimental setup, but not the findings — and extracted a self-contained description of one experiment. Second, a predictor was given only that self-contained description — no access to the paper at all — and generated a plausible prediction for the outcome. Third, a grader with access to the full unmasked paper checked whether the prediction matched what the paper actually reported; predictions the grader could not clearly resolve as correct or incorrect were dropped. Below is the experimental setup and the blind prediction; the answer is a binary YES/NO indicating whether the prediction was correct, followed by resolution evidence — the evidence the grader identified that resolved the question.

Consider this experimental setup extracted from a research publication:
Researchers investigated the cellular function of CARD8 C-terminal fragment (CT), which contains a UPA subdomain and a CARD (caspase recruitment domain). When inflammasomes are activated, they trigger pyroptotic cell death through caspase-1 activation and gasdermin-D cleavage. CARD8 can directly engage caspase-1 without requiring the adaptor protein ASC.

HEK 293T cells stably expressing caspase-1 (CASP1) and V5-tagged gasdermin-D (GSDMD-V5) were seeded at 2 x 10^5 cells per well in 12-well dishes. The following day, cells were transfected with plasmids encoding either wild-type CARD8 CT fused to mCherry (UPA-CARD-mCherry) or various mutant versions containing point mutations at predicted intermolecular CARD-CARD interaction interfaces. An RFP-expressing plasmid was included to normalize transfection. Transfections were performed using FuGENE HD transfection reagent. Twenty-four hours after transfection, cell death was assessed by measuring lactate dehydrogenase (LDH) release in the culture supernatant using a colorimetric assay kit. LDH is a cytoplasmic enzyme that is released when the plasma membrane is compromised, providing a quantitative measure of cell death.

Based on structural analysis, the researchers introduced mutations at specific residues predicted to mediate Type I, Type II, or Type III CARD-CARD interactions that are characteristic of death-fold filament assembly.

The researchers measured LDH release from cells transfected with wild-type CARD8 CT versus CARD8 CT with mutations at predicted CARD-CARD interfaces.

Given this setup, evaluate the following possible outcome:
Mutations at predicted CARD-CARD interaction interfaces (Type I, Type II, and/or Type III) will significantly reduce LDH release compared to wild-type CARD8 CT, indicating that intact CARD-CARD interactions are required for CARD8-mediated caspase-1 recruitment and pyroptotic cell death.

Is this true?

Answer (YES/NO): YES